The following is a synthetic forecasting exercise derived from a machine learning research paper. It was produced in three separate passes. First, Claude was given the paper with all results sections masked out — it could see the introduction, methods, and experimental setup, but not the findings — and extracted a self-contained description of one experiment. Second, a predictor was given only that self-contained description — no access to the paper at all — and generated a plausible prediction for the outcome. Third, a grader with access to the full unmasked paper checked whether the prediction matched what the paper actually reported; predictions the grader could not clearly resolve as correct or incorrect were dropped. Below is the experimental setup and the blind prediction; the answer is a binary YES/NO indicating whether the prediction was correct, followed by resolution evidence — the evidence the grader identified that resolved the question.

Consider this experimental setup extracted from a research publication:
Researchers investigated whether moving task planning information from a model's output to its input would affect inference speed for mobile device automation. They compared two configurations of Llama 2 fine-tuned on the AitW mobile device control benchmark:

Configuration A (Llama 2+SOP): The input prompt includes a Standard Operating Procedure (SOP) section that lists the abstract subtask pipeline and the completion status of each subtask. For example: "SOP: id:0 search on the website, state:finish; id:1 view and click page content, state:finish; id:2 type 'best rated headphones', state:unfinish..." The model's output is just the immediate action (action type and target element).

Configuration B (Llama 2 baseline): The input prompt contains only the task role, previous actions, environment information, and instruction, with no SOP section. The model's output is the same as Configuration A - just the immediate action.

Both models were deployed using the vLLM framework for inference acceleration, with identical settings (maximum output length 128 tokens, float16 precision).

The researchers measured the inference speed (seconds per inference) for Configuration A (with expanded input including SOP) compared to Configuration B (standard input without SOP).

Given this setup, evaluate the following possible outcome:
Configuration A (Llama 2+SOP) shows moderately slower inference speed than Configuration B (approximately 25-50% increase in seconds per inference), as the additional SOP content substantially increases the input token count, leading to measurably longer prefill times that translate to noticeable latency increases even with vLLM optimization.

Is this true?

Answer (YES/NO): NO